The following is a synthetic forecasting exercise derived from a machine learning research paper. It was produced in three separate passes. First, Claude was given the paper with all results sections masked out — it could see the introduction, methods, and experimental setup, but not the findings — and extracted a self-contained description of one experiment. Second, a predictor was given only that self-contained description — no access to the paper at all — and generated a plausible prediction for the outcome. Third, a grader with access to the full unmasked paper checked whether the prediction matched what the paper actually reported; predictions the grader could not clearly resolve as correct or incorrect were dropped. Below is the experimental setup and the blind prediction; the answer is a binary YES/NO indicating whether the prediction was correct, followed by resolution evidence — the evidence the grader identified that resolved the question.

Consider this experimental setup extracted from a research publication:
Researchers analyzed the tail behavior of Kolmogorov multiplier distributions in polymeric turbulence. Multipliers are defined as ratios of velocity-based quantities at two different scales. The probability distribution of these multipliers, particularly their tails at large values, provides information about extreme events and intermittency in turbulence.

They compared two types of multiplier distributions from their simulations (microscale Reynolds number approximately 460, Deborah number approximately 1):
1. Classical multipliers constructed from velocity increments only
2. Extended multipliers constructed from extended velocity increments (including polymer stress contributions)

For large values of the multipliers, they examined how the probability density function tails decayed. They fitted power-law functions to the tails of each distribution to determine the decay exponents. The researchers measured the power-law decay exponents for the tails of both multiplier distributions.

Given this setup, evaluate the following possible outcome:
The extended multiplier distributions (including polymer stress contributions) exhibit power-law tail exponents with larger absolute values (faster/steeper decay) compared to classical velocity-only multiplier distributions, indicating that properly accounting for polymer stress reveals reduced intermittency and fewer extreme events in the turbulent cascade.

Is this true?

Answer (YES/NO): YES